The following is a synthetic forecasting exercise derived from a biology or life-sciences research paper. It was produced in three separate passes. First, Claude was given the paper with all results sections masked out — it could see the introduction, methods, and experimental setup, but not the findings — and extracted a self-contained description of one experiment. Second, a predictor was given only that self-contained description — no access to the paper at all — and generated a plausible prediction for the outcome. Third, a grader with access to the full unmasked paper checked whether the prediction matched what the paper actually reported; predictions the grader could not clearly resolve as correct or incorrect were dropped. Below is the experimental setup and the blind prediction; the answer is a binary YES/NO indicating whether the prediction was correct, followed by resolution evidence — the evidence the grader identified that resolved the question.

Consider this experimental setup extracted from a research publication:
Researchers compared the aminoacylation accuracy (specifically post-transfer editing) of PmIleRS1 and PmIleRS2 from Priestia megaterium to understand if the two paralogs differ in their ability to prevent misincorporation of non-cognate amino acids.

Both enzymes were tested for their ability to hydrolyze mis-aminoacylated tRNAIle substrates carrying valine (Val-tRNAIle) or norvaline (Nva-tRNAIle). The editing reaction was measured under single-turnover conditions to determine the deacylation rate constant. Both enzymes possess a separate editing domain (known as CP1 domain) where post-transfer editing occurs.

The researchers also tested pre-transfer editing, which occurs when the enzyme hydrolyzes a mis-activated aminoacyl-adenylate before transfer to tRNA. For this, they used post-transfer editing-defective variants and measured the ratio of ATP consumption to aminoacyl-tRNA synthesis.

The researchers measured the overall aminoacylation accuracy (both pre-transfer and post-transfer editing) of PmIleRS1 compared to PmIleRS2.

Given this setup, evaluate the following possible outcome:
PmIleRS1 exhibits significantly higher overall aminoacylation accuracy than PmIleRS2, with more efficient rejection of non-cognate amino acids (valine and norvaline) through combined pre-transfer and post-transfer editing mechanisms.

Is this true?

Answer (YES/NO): NO